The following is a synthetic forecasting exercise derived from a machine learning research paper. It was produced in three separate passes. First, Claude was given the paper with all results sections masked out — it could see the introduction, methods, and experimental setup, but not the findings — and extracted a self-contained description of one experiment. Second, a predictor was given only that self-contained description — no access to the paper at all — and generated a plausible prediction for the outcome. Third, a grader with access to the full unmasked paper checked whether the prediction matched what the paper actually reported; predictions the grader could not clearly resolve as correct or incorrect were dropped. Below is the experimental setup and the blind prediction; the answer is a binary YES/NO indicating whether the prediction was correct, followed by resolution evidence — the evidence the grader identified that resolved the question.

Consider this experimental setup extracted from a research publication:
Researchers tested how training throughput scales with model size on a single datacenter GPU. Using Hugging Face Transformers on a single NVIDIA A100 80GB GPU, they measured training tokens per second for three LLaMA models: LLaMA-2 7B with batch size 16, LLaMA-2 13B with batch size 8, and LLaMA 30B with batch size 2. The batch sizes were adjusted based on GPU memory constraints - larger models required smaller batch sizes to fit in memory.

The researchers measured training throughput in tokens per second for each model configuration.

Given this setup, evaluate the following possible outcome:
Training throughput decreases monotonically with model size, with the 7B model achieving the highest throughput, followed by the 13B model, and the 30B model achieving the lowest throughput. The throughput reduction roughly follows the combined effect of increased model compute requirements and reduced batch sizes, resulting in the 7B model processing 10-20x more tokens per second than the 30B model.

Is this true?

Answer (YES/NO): NO